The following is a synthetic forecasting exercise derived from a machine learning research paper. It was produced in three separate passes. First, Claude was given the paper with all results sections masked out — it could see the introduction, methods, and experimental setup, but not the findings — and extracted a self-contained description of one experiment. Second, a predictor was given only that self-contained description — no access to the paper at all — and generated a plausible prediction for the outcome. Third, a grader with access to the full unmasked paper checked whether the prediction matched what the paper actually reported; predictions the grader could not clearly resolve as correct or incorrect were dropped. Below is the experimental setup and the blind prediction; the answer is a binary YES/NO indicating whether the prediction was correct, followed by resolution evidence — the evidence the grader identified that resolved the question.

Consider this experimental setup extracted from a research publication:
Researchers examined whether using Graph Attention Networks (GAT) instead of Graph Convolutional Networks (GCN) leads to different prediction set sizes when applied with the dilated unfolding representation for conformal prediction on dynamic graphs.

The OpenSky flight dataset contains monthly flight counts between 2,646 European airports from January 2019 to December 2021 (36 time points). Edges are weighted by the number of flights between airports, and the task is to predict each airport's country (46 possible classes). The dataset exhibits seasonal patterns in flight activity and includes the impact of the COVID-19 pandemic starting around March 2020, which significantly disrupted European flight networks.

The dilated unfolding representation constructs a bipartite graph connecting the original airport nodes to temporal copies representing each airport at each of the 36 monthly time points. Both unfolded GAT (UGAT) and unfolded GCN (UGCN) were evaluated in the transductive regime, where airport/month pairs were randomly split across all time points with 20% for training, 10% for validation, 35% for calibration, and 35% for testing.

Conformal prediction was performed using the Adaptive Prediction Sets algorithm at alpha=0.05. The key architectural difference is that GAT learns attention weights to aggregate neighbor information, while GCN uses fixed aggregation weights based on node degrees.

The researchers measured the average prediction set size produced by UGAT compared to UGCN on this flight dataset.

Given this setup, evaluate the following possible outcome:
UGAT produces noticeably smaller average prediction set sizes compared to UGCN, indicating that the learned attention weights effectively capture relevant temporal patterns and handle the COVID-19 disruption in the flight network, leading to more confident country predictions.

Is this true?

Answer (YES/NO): NO